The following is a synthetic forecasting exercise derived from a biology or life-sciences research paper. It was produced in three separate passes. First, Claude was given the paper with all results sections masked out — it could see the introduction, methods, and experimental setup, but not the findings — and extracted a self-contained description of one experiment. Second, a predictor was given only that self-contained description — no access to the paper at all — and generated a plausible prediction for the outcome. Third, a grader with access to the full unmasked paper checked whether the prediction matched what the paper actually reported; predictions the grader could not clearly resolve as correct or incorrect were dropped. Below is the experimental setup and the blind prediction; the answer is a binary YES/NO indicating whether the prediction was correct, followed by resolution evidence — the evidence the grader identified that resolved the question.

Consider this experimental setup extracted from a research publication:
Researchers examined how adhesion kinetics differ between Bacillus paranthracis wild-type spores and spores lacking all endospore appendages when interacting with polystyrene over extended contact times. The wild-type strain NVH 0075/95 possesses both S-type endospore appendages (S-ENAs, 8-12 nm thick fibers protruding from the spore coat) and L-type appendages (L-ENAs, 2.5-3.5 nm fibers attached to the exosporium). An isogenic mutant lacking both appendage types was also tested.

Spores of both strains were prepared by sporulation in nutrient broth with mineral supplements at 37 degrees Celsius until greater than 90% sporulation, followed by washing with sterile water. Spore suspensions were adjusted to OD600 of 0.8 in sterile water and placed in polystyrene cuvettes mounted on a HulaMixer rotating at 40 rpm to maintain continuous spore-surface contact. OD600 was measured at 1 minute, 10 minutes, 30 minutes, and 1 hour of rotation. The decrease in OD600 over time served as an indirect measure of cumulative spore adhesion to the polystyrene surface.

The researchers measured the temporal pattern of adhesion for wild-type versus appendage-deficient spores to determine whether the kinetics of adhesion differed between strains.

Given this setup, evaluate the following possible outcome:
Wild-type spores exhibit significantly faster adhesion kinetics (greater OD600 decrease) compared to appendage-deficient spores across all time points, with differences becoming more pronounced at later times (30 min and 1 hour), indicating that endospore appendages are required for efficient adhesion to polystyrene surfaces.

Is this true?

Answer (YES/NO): NO